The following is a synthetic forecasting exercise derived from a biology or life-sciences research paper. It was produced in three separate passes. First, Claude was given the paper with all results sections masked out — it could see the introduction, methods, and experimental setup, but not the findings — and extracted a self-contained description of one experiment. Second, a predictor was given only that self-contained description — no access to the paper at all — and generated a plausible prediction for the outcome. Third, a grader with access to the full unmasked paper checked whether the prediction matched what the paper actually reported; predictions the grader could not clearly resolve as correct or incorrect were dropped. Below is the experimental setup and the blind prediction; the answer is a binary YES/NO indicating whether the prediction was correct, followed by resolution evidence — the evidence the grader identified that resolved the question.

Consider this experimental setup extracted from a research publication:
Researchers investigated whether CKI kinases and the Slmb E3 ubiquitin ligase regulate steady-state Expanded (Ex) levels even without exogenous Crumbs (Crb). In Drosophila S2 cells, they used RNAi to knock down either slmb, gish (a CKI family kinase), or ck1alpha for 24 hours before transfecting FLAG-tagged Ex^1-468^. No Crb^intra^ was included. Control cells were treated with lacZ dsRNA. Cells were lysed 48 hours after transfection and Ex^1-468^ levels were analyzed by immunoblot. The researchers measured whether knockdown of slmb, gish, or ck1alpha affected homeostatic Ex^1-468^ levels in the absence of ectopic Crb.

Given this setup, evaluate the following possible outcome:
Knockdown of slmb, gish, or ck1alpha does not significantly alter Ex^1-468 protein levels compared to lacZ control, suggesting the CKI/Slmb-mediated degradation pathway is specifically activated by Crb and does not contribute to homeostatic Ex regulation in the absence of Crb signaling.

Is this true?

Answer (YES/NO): NO